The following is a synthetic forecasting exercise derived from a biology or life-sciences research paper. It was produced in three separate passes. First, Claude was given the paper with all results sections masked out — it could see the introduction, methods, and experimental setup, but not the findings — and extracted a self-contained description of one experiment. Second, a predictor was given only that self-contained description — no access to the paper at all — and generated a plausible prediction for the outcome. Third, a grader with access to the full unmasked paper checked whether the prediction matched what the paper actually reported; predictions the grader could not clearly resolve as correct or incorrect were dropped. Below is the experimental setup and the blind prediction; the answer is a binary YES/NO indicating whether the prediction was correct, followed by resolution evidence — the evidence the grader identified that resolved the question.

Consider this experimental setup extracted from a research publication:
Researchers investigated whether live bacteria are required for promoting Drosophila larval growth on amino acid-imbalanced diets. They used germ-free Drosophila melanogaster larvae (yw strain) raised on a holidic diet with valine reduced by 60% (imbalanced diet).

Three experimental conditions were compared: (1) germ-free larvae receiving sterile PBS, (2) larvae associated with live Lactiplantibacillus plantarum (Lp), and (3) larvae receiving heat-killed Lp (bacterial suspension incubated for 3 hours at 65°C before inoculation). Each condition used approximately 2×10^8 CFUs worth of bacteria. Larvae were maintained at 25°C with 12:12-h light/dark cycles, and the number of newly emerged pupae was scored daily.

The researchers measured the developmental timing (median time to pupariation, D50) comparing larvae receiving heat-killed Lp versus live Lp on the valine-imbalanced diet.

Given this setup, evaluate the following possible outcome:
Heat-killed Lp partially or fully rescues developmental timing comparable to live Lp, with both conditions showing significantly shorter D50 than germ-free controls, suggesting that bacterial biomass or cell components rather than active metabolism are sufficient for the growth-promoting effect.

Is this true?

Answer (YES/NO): NO